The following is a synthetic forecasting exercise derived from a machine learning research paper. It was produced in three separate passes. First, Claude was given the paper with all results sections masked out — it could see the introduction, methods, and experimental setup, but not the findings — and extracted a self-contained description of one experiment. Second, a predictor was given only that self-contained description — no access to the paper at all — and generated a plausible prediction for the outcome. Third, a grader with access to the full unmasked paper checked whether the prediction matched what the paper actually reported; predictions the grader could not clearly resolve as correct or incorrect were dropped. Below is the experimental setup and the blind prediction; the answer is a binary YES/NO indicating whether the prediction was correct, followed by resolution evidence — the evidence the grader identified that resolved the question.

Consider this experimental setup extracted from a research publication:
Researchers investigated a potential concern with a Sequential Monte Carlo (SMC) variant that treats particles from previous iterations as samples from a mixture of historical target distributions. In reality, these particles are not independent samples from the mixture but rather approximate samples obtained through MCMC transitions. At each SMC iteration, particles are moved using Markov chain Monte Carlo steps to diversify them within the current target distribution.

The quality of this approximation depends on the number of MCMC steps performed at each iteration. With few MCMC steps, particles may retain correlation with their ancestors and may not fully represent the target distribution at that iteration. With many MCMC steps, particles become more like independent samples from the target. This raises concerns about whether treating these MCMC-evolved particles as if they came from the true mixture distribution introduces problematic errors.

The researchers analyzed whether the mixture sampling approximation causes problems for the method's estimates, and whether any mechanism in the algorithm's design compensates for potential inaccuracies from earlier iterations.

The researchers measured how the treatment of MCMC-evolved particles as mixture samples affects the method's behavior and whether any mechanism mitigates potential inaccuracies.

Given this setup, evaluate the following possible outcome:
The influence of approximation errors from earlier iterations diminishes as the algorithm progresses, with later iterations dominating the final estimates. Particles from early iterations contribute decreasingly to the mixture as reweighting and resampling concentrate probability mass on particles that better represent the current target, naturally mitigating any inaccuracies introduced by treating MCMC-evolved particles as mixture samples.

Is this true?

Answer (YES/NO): YES